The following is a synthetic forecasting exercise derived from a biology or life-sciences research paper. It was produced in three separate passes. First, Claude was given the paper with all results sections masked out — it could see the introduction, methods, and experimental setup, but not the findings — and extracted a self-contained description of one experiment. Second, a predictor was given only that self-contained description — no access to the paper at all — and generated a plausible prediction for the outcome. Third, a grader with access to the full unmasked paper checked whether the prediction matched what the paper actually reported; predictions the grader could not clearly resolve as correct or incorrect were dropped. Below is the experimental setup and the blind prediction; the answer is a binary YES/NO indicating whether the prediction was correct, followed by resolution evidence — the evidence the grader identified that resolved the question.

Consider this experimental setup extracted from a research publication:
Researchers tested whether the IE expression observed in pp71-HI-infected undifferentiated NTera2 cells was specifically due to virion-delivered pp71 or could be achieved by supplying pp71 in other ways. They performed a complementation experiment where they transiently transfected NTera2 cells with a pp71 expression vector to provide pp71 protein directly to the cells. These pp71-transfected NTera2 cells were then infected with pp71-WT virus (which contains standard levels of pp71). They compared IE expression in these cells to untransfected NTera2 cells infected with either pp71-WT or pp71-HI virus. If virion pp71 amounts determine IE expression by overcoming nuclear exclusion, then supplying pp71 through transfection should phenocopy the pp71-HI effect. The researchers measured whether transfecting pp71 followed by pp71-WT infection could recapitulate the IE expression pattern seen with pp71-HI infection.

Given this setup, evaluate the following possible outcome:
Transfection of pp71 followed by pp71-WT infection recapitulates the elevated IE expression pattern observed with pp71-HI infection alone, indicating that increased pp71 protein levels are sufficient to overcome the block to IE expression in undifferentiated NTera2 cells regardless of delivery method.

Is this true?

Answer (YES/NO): YES